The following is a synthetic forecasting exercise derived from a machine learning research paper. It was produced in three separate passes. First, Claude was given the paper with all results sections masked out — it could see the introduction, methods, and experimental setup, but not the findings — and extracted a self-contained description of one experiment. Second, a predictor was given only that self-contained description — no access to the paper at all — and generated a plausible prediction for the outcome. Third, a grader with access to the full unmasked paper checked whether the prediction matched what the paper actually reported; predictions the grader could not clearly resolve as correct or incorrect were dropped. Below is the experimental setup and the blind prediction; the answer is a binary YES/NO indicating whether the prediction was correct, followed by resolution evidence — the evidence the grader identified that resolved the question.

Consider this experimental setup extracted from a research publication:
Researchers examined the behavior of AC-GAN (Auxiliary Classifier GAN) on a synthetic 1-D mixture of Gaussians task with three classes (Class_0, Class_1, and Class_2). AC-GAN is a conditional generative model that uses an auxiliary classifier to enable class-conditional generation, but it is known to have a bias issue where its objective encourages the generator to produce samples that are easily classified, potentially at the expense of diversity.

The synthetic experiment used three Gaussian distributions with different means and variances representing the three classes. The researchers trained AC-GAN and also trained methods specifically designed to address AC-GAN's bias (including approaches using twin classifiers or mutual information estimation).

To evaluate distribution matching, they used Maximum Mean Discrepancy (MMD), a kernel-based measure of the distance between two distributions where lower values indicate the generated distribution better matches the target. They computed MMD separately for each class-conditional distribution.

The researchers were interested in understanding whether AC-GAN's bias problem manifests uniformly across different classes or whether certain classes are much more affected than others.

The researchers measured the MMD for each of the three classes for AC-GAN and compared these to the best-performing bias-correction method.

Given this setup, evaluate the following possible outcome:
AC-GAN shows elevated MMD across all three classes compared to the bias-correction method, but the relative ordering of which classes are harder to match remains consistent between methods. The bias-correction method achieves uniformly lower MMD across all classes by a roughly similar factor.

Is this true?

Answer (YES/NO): NO